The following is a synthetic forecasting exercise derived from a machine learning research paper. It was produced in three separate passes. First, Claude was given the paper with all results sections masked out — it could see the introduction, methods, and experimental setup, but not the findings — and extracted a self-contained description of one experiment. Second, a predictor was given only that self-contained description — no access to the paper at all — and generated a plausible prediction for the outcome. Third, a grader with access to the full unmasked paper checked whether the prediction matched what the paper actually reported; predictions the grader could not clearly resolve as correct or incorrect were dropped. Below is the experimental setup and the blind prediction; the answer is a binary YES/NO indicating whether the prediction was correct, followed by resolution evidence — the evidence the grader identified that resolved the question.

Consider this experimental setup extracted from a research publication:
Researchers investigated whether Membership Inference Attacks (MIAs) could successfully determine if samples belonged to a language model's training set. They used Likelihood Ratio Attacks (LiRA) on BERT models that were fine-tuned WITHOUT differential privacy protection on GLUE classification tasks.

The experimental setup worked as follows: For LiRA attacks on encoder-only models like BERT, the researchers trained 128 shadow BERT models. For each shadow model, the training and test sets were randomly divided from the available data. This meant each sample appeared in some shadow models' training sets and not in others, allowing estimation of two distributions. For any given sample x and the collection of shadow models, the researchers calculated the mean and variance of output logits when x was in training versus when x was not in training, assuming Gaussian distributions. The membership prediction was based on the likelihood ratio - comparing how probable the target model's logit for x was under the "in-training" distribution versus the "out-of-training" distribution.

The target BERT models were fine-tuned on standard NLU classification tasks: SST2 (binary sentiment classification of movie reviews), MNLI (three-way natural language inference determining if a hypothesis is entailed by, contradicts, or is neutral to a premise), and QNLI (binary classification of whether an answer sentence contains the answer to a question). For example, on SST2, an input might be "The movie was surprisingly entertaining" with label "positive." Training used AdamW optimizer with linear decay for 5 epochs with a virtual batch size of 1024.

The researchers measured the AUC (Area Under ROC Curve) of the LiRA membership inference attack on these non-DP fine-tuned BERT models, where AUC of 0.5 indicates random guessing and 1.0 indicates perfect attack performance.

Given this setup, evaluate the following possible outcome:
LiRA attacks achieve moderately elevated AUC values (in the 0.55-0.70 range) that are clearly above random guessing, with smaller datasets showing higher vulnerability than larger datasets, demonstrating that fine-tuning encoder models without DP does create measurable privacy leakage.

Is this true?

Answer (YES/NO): NO